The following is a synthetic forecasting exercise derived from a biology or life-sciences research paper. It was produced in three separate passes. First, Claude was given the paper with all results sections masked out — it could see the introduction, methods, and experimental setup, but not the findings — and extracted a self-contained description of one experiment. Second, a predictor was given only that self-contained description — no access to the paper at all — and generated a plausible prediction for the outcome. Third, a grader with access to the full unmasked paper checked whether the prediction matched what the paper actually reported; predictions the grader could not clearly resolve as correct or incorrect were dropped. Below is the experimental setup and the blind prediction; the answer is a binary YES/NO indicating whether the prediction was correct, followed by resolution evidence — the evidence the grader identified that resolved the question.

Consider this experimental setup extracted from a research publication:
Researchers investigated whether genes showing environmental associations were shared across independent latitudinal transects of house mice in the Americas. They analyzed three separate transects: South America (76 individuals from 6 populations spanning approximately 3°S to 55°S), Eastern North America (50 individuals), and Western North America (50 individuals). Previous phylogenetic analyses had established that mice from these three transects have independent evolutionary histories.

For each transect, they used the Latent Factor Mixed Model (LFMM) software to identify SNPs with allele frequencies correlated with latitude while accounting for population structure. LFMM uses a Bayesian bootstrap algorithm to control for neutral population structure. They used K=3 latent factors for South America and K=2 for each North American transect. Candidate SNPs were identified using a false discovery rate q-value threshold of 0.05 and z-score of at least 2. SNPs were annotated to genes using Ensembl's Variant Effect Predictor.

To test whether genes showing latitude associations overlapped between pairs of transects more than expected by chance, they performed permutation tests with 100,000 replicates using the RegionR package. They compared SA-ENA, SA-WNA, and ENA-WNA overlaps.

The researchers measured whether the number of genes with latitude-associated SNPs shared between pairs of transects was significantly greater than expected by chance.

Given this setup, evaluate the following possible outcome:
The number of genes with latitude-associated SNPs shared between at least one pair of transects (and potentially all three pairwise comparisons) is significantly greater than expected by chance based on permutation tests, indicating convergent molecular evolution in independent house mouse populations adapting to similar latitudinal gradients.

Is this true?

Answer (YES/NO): YES